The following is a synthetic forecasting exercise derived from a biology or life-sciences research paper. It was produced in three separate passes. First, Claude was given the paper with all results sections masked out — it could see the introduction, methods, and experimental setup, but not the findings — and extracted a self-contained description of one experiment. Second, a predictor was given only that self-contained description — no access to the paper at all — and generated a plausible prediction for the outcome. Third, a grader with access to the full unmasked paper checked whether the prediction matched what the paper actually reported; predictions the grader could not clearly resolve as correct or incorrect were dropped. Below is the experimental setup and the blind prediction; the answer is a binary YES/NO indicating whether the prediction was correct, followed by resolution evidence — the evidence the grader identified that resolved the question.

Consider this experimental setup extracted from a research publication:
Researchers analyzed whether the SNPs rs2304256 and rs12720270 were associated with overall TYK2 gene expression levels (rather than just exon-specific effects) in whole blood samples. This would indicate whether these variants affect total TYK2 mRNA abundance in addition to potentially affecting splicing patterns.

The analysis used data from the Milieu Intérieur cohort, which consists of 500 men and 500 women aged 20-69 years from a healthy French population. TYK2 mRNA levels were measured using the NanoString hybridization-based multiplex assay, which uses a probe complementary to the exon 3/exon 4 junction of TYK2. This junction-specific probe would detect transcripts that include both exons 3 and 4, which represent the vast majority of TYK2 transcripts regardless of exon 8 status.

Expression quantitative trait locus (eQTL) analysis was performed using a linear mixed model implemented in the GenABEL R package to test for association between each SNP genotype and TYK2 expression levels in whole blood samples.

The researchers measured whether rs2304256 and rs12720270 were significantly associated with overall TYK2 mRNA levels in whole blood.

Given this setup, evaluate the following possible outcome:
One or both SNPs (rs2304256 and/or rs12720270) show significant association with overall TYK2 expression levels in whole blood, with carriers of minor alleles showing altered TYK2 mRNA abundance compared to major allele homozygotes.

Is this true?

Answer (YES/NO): YES